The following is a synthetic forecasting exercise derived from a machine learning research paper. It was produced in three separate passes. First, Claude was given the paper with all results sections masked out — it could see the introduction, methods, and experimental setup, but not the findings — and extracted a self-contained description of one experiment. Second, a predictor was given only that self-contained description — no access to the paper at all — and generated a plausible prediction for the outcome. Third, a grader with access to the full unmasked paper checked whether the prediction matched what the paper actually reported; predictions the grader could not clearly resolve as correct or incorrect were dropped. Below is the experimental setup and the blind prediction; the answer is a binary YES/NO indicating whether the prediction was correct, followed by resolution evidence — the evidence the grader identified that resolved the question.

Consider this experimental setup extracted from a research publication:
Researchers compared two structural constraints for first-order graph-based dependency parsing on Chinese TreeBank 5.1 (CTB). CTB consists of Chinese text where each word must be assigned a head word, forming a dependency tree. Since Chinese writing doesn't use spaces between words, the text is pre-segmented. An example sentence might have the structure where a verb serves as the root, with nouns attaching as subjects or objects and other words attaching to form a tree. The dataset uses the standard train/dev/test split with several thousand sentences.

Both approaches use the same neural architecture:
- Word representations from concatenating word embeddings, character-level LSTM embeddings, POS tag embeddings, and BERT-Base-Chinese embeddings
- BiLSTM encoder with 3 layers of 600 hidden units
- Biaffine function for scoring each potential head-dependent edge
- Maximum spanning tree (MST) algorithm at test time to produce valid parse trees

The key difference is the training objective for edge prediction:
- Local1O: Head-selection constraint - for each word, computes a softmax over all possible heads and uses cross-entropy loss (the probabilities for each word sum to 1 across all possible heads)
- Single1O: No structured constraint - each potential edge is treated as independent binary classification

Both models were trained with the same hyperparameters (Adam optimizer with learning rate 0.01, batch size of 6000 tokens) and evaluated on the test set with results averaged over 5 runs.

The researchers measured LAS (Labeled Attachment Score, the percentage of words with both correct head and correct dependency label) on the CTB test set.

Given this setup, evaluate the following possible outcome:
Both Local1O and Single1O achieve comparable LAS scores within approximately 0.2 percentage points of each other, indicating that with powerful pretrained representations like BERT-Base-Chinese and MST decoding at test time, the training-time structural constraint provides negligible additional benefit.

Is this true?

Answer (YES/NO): NO